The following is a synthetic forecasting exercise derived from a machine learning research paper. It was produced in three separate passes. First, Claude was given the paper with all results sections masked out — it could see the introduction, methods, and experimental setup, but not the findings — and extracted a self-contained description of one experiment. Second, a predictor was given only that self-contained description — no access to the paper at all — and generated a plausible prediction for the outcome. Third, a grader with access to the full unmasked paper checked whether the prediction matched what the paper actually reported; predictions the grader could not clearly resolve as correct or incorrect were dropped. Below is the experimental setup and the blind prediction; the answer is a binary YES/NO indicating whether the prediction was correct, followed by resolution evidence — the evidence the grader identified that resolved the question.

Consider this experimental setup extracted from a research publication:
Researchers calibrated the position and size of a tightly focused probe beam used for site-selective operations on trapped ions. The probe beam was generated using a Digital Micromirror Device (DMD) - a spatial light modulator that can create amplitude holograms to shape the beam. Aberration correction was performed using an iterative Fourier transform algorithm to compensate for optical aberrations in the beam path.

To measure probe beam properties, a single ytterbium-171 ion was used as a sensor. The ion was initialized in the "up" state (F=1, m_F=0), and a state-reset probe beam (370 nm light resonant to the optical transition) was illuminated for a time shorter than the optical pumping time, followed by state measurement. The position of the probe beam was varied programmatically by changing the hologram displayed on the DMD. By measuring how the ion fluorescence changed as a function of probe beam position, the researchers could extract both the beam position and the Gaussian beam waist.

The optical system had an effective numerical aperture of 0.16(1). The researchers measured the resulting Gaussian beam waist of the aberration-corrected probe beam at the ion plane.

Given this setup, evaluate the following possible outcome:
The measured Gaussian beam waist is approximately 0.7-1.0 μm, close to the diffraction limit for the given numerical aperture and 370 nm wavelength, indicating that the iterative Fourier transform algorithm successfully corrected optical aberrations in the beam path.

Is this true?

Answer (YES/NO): NO